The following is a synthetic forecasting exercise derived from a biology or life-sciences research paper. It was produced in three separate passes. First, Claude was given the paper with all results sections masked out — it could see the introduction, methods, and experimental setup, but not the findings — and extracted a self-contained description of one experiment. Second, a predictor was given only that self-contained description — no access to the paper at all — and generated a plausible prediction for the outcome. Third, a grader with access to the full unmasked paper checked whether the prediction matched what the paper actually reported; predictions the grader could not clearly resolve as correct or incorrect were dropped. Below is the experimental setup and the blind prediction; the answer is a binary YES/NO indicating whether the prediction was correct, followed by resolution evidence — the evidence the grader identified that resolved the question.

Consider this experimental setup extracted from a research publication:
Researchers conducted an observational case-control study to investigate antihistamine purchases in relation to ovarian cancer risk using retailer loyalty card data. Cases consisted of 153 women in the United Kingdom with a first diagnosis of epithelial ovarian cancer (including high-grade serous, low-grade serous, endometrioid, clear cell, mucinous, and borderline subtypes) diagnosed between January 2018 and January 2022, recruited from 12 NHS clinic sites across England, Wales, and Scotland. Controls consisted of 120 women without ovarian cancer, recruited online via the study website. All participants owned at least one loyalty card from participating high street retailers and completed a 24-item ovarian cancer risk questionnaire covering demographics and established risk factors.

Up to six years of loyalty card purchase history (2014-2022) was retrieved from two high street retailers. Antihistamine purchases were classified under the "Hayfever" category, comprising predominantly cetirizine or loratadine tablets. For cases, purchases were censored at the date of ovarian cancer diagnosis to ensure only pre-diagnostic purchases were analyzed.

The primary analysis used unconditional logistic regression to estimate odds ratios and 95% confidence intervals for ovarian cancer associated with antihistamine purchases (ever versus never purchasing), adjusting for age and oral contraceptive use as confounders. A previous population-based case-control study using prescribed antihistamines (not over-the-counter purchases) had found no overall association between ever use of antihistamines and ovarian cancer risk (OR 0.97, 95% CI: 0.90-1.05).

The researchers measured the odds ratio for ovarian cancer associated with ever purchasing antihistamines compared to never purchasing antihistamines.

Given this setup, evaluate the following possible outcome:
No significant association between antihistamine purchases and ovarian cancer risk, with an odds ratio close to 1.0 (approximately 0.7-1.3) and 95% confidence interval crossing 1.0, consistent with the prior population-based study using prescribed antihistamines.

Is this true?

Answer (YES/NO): NO